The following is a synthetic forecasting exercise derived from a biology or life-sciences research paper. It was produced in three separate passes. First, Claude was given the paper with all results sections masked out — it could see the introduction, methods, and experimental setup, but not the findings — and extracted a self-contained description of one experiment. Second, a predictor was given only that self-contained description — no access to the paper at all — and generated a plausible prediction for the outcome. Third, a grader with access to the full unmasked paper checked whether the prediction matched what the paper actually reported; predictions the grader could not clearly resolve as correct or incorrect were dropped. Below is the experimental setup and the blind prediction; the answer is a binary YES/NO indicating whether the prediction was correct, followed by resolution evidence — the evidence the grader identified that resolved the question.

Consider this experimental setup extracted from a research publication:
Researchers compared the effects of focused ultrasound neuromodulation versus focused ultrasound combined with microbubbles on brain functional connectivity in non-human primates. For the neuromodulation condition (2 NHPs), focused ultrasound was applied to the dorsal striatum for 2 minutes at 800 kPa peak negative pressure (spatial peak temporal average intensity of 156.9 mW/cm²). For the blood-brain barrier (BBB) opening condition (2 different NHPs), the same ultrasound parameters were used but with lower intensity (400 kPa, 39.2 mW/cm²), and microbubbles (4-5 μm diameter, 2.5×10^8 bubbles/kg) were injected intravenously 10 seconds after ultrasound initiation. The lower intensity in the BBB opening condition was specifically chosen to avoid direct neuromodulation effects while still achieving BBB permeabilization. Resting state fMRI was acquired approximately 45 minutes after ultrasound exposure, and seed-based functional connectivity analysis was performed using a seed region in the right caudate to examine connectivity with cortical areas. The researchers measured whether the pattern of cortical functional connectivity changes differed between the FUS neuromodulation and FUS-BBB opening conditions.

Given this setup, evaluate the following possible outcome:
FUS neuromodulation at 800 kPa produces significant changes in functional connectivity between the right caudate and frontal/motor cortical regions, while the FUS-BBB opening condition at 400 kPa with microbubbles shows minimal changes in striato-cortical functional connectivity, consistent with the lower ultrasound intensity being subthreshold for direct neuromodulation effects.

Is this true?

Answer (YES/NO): NO